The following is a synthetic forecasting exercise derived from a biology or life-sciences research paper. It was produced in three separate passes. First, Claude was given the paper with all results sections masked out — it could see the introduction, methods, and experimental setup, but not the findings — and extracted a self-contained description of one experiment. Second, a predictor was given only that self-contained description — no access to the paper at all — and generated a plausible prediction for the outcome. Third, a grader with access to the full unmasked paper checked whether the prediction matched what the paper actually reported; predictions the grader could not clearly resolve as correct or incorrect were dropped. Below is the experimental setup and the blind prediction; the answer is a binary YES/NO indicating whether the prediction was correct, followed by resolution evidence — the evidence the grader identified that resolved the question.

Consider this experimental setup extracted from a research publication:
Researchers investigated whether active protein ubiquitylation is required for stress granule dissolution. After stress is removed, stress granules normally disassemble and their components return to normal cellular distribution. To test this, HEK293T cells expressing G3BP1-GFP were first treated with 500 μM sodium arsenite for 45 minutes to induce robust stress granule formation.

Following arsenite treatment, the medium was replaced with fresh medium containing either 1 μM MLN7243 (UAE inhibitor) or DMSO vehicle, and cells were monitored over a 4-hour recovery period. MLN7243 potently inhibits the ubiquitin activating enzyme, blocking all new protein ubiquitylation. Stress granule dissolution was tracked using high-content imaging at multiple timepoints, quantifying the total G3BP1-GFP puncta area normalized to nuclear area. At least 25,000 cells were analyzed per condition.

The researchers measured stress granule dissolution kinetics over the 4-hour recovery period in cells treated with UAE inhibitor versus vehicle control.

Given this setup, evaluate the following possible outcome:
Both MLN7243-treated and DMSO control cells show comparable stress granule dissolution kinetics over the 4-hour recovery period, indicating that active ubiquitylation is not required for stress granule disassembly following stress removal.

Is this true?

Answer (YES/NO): YES